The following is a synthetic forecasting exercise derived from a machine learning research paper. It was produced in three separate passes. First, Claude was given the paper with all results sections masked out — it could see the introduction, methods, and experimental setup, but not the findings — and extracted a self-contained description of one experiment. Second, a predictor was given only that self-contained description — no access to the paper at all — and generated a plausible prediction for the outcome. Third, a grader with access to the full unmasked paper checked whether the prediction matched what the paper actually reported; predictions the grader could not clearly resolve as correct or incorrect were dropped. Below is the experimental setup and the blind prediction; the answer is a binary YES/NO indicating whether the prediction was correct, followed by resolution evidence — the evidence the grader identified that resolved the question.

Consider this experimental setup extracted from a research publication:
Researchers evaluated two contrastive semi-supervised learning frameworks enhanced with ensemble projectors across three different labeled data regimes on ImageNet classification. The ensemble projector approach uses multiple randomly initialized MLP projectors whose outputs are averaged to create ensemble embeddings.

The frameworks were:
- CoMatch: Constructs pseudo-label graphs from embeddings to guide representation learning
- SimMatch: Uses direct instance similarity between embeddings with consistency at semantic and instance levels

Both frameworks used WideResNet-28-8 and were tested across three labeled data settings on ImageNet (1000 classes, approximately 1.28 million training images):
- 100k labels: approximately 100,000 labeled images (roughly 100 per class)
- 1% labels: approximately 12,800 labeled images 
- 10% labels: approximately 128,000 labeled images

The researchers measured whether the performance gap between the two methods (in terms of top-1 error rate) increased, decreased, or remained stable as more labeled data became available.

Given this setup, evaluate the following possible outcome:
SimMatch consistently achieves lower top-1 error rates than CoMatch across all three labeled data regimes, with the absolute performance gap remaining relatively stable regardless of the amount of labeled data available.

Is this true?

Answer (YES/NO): NO